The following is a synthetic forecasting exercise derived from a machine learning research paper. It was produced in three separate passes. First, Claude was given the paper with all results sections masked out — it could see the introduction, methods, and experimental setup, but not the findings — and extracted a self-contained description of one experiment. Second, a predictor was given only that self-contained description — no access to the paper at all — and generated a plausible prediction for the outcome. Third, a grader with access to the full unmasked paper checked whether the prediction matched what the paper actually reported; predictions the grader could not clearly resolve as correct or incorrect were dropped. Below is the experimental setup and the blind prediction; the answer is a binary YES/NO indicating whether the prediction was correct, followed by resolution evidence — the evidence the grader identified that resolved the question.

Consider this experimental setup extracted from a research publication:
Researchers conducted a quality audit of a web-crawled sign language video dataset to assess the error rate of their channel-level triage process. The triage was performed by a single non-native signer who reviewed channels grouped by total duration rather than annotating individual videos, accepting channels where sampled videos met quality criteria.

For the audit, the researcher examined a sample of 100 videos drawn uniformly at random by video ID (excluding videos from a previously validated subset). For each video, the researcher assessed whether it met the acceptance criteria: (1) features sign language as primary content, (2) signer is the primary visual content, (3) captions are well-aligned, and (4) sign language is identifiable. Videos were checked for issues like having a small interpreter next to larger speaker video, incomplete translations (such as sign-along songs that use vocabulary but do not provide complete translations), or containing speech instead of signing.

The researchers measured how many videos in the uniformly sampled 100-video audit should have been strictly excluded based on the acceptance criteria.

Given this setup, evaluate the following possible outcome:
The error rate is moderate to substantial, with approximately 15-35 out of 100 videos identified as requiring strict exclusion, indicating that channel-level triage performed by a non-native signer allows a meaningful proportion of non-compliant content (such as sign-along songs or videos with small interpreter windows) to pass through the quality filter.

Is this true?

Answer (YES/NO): NO